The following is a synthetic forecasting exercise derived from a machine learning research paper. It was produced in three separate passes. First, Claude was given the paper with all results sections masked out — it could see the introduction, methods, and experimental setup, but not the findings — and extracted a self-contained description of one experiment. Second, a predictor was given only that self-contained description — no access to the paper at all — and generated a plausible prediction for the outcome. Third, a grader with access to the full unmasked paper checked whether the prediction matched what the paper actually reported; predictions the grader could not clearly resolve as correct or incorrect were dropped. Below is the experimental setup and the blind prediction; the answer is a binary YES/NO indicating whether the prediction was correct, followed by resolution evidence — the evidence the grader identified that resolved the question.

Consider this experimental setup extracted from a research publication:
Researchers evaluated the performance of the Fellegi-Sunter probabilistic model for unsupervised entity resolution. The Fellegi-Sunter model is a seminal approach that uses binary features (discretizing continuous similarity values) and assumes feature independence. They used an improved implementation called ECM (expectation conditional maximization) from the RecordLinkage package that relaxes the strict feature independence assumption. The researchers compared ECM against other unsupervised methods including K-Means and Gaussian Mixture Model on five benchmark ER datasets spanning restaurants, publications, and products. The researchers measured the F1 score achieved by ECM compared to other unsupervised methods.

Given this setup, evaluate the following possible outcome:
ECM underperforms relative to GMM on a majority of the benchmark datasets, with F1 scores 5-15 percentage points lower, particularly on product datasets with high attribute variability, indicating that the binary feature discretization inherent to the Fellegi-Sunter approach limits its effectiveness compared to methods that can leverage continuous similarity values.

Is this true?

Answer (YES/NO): NO